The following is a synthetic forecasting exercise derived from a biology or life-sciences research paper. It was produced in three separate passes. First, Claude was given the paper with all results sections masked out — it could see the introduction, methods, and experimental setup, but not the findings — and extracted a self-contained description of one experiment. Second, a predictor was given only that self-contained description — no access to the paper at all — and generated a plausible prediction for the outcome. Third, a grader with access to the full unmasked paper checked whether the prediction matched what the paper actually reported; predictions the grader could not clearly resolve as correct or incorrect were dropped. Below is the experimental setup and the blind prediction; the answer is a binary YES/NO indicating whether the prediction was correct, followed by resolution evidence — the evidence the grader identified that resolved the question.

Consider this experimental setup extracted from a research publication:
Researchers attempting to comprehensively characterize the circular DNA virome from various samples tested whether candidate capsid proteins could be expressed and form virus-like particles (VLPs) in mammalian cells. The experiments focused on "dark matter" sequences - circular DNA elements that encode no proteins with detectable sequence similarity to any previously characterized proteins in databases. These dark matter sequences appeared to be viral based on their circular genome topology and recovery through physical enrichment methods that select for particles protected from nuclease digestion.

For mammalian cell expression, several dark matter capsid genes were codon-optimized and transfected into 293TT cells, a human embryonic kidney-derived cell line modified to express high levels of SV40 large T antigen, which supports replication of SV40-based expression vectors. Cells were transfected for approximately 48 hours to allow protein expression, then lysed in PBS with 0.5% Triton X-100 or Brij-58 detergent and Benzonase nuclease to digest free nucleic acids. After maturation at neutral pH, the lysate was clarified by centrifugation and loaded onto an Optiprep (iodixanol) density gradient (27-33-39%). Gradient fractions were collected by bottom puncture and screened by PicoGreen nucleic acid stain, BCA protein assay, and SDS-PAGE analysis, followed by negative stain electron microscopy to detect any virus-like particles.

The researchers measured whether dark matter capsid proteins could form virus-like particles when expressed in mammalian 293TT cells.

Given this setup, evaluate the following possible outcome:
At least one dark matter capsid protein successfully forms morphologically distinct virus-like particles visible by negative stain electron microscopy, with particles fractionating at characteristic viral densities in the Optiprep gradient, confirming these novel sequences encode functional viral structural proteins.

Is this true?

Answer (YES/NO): NO